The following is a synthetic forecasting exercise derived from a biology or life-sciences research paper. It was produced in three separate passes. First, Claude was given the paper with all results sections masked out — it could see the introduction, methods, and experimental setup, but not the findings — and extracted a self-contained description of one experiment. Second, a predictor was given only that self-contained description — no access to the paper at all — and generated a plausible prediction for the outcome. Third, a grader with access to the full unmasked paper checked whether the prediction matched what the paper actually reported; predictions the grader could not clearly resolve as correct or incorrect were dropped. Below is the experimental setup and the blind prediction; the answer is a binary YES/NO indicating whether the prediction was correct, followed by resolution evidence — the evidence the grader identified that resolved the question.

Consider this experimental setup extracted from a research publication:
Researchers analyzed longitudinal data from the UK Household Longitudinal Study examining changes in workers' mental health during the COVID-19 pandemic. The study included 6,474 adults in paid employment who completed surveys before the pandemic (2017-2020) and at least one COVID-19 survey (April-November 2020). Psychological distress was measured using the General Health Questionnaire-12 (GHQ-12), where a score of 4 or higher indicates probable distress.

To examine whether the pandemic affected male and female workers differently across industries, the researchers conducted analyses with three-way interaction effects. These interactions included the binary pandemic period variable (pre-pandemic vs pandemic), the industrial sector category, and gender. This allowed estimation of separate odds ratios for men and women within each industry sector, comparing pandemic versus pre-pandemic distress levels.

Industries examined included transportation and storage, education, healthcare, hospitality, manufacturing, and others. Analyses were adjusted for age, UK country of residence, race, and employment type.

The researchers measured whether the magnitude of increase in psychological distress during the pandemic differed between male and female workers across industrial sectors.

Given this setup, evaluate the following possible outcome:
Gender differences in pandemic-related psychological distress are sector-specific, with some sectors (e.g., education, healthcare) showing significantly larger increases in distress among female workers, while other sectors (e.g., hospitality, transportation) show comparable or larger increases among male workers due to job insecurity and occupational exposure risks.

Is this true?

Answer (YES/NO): NO